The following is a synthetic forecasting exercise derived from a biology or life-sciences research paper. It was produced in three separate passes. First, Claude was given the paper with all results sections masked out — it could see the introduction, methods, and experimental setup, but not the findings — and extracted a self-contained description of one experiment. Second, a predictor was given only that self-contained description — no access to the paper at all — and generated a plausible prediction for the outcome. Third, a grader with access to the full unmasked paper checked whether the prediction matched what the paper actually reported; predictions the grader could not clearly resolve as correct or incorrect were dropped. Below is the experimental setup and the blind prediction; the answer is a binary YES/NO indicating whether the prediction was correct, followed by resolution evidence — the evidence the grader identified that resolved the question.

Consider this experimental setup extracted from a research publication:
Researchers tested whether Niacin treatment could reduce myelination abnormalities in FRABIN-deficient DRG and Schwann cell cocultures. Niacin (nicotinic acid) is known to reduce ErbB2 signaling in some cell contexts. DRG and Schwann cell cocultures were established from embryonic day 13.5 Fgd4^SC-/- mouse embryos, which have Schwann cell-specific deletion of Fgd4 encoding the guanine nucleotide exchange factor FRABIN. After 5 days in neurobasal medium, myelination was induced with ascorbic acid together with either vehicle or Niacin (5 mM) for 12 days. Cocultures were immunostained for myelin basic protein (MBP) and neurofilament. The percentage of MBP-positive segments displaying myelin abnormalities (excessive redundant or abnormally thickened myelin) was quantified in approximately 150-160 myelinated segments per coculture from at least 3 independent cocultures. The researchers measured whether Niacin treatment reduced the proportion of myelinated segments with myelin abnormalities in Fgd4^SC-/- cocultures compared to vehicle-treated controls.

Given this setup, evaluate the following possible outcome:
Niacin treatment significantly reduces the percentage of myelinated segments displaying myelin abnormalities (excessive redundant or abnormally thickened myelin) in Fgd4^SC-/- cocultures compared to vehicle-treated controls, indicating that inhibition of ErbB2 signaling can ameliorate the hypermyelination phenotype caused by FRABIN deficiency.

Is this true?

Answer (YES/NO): YES